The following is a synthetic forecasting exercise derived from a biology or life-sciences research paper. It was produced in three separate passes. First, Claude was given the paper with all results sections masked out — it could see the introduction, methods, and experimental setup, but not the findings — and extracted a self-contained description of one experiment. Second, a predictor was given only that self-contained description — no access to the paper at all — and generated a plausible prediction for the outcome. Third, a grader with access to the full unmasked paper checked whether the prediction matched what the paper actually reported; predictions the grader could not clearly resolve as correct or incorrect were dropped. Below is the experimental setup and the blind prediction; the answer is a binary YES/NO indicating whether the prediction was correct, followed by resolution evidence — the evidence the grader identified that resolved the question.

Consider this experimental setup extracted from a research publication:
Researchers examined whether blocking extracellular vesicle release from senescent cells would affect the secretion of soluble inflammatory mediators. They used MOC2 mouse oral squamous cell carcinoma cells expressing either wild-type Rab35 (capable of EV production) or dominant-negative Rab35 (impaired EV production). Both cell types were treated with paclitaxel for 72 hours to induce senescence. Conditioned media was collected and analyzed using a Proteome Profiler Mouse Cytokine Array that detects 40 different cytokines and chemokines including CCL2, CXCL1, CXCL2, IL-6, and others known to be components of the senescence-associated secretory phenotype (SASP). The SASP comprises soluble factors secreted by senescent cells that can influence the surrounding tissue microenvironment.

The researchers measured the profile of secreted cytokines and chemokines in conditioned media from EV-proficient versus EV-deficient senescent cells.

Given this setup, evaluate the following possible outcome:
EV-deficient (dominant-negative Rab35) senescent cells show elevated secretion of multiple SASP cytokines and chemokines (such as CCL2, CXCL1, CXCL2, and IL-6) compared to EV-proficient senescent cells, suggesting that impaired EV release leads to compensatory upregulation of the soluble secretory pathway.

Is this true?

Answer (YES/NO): NO